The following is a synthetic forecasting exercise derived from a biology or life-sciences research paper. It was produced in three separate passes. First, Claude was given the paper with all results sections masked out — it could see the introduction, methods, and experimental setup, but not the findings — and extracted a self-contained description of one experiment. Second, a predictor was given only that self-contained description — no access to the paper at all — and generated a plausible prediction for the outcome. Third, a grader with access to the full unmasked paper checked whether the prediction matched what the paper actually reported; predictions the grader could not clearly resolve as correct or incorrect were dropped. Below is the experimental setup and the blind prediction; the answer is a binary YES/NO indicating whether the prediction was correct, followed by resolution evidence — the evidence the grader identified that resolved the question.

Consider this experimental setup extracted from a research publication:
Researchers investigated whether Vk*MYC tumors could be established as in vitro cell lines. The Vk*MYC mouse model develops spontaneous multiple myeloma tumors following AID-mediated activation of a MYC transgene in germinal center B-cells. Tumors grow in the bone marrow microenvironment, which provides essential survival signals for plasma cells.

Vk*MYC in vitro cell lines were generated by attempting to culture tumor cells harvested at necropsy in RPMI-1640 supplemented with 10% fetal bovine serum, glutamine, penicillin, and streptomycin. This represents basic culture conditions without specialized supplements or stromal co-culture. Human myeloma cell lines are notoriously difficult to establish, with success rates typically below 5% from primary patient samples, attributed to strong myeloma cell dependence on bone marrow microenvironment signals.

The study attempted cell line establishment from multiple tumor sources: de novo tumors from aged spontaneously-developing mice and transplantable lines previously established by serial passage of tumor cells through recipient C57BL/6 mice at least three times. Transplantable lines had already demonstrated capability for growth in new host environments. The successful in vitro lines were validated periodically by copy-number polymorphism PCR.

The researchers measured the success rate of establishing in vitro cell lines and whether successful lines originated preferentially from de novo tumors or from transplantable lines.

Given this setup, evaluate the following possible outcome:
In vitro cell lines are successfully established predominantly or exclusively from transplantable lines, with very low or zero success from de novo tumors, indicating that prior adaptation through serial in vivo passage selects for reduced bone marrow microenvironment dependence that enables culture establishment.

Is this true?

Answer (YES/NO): NO